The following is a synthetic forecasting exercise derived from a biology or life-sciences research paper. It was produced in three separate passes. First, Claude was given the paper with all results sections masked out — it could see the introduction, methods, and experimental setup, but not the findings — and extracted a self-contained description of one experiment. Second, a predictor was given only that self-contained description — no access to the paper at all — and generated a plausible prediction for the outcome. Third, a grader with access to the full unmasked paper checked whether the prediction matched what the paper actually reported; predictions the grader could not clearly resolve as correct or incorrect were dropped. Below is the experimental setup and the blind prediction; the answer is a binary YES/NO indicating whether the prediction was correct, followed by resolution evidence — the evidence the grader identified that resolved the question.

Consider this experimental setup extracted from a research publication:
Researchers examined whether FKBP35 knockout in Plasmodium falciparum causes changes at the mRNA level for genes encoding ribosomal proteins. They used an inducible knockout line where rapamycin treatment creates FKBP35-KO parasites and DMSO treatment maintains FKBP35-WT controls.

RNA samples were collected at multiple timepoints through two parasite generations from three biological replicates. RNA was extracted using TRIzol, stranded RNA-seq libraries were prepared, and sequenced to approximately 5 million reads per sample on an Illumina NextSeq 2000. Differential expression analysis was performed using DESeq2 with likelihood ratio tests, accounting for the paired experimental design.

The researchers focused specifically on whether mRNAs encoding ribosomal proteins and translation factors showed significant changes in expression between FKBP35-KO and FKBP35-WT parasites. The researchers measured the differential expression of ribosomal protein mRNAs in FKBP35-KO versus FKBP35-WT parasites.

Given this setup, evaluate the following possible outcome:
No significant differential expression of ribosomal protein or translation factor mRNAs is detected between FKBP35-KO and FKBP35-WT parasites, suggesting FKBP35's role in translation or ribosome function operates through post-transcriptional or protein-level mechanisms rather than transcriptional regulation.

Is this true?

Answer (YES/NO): YES